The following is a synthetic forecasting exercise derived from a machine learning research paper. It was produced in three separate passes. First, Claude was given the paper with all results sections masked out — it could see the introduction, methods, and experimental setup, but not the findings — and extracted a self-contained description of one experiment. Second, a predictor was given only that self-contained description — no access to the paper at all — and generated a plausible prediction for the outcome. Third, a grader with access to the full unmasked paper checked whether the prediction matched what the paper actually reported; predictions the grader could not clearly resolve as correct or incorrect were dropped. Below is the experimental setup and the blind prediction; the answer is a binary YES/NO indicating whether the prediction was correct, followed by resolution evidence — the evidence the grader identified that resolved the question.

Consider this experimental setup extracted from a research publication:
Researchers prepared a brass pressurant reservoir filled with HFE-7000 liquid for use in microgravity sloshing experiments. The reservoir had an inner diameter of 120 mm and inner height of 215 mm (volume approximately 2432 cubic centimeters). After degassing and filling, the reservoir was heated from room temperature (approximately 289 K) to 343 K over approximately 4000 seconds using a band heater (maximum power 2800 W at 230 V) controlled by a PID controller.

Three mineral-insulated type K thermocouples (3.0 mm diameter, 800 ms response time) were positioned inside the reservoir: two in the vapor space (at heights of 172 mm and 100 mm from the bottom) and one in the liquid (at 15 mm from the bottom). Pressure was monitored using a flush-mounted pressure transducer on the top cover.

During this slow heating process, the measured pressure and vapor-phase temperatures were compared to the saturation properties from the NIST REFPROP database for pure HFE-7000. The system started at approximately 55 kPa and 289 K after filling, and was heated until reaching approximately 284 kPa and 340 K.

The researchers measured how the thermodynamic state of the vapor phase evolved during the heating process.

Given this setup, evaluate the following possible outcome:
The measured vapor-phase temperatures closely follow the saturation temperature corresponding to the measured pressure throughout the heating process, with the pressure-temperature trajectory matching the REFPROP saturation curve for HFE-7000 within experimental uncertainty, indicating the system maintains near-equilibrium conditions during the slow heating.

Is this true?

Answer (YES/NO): YES